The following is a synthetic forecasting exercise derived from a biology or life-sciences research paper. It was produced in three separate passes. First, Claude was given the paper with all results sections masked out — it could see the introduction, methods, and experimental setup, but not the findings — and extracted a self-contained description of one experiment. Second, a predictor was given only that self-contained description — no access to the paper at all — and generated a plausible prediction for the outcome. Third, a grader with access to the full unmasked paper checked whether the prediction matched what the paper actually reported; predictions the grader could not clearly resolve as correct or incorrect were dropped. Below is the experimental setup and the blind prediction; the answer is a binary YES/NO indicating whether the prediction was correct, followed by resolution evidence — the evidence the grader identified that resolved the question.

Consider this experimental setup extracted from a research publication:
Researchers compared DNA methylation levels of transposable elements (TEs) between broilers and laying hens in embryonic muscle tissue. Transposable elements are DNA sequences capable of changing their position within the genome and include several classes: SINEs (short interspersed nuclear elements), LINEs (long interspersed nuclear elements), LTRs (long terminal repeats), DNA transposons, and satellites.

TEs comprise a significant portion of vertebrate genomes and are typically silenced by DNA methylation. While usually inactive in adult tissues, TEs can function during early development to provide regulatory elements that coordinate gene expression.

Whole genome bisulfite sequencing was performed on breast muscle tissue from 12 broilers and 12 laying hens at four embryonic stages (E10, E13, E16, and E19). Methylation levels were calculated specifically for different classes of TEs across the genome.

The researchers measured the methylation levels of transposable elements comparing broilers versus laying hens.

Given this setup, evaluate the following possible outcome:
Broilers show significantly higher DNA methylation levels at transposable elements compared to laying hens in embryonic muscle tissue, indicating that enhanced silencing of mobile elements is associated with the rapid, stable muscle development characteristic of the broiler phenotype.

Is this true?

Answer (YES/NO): NO